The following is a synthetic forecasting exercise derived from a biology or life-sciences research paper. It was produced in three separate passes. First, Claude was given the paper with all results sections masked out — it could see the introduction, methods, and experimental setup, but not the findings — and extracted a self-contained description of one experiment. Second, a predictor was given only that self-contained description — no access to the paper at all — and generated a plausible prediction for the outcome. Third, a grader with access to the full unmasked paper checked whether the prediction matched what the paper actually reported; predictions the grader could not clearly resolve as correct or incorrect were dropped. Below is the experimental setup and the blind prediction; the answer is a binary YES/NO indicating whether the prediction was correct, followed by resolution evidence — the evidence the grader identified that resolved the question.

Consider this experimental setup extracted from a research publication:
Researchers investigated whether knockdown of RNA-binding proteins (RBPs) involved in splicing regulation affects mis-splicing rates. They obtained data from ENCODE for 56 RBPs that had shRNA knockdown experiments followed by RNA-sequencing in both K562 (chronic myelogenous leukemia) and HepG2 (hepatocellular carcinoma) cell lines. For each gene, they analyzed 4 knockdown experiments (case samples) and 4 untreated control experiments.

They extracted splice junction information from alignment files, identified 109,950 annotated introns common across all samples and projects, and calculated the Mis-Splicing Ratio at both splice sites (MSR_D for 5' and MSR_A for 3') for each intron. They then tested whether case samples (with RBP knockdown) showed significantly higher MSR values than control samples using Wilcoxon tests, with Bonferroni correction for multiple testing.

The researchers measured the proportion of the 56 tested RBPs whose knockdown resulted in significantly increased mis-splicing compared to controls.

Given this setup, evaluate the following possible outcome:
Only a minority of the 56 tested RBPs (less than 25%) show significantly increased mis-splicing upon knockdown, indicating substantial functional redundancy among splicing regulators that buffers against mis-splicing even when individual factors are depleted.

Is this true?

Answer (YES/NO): NO